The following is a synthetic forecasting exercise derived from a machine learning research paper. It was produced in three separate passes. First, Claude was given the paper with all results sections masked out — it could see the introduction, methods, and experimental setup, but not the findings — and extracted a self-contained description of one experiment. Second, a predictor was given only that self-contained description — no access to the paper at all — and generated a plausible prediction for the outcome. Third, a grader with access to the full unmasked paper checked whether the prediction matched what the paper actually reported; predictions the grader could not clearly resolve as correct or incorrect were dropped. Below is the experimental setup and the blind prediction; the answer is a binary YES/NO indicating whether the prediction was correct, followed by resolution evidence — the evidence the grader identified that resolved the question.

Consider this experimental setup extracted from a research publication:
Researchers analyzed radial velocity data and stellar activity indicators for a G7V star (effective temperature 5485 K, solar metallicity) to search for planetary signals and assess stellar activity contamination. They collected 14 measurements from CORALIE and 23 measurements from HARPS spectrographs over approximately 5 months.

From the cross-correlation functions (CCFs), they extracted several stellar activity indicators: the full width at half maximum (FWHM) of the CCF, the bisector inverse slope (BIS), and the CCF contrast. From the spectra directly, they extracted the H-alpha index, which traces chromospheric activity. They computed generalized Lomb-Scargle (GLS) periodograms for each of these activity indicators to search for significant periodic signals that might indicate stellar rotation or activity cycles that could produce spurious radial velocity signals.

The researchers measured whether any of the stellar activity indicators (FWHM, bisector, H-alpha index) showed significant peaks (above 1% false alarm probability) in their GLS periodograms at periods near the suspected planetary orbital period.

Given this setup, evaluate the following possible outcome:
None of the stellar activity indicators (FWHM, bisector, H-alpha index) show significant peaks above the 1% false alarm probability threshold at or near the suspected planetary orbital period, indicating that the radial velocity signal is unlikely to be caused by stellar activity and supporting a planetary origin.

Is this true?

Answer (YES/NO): YES